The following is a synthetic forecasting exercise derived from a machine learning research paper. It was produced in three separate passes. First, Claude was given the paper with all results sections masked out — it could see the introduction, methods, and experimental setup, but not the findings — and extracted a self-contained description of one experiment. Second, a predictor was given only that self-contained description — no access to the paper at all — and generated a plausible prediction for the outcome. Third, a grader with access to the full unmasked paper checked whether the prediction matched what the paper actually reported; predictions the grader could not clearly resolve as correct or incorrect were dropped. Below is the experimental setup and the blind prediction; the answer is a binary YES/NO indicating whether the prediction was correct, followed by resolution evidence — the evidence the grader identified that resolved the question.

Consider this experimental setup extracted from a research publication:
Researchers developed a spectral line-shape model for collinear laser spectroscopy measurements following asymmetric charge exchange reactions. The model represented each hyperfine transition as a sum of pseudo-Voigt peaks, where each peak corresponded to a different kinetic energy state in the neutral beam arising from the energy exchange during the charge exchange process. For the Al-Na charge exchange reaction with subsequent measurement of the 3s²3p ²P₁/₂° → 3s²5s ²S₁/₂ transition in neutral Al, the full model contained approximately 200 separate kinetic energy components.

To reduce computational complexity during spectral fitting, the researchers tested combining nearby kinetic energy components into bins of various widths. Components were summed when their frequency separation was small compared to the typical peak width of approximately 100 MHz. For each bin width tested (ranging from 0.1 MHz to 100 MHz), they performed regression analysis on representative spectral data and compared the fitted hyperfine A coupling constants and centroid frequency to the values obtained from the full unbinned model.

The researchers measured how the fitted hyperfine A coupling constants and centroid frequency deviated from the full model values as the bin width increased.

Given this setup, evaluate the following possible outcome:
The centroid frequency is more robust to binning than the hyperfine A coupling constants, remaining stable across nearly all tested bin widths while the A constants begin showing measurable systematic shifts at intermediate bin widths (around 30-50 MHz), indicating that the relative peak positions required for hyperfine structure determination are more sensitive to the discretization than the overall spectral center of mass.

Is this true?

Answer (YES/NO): NO